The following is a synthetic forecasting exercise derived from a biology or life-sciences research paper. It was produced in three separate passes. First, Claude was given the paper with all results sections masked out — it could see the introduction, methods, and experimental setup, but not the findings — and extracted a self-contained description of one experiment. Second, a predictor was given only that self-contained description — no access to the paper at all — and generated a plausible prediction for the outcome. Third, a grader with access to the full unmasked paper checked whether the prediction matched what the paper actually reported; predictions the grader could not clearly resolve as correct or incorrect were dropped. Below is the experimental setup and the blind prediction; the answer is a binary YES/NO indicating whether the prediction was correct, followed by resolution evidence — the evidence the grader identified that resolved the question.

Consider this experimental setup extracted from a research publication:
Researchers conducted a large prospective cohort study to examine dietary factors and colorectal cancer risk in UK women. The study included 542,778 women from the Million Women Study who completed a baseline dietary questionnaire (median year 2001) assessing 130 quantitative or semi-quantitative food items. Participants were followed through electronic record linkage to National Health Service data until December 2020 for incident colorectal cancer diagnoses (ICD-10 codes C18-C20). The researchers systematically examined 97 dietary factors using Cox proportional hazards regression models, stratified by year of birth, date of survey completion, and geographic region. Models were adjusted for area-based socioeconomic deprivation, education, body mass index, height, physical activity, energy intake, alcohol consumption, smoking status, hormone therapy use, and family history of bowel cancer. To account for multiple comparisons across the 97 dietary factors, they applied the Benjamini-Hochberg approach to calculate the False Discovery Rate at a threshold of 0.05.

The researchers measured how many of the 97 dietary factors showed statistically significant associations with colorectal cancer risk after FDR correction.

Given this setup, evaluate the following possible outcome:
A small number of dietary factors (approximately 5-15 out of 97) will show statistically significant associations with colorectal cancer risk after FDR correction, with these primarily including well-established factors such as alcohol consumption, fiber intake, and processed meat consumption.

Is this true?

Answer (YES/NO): NO